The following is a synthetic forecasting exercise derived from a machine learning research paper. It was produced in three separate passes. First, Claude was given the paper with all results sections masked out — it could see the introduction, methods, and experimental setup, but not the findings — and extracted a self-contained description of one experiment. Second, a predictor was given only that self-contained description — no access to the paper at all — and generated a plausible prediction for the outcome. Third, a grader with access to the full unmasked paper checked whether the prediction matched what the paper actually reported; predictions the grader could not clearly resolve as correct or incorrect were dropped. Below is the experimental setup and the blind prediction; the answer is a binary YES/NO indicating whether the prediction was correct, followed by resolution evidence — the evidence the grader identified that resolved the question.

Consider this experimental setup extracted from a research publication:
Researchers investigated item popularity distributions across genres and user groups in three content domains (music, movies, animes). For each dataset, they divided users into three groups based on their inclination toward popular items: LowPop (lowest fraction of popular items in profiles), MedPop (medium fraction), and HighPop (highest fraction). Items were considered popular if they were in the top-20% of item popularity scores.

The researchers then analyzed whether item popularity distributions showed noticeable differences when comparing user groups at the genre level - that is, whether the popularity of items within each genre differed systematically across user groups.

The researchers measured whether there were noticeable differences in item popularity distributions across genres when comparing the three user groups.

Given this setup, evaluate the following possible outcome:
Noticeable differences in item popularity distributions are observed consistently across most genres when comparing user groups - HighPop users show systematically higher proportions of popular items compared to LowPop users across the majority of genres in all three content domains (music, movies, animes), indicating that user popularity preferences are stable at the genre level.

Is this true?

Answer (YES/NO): NO